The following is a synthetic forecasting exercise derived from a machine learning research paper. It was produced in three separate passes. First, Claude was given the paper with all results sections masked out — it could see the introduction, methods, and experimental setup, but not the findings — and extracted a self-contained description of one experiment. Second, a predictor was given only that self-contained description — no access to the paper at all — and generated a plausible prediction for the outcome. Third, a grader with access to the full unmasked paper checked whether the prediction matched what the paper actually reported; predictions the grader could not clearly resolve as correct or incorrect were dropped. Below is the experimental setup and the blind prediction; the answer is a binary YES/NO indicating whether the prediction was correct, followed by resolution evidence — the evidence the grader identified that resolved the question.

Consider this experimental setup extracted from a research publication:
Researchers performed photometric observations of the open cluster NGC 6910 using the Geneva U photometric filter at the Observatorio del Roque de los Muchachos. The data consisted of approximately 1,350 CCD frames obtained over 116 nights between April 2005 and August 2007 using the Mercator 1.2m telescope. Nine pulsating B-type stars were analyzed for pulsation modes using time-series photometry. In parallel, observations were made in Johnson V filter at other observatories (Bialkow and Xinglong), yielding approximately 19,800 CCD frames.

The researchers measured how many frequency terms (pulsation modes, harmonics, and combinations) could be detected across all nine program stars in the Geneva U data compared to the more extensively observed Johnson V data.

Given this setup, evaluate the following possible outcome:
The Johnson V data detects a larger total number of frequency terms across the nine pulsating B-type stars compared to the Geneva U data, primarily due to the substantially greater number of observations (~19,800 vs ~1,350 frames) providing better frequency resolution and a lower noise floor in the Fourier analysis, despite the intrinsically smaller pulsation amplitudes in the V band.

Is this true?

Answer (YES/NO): YES